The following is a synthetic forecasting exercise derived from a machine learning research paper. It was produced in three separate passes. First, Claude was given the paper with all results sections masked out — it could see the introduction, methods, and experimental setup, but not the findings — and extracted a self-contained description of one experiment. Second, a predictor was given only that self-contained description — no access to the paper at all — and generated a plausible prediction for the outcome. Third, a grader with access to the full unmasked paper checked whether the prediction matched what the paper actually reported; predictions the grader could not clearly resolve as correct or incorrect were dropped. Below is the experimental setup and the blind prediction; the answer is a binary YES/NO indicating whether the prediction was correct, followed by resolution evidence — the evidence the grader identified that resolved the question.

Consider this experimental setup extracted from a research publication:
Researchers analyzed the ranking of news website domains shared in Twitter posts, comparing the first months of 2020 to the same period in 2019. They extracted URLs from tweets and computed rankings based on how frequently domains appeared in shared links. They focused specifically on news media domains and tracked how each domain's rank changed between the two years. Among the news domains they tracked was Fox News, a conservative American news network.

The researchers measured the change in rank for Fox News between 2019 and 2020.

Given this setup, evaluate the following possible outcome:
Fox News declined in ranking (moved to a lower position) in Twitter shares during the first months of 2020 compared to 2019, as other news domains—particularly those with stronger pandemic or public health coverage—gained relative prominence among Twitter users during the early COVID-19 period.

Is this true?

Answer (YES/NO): NO